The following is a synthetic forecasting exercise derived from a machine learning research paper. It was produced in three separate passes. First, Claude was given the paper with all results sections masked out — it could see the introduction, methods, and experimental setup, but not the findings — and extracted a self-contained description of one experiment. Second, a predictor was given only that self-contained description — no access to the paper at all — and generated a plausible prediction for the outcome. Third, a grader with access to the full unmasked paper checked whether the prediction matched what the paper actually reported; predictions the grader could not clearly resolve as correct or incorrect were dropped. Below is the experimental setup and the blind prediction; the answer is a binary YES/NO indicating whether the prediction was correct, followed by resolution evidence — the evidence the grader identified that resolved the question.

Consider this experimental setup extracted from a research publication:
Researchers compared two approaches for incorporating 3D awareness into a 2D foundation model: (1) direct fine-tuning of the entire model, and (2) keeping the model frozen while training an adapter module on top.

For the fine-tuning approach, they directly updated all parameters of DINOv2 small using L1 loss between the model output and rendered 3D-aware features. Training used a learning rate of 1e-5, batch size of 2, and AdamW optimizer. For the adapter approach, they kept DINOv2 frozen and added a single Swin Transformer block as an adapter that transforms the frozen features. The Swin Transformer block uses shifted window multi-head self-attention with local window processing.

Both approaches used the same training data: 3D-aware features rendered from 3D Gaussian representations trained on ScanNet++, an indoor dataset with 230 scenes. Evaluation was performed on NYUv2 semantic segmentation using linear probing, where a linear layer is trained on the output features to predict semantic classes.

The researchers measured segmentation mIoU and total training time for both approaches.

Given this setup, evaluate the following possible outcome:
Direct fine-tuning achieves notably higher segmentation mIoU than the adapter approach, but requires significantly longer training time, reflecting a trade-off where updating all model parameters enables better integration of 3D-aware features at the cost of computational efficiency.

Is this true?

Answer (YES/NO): NO